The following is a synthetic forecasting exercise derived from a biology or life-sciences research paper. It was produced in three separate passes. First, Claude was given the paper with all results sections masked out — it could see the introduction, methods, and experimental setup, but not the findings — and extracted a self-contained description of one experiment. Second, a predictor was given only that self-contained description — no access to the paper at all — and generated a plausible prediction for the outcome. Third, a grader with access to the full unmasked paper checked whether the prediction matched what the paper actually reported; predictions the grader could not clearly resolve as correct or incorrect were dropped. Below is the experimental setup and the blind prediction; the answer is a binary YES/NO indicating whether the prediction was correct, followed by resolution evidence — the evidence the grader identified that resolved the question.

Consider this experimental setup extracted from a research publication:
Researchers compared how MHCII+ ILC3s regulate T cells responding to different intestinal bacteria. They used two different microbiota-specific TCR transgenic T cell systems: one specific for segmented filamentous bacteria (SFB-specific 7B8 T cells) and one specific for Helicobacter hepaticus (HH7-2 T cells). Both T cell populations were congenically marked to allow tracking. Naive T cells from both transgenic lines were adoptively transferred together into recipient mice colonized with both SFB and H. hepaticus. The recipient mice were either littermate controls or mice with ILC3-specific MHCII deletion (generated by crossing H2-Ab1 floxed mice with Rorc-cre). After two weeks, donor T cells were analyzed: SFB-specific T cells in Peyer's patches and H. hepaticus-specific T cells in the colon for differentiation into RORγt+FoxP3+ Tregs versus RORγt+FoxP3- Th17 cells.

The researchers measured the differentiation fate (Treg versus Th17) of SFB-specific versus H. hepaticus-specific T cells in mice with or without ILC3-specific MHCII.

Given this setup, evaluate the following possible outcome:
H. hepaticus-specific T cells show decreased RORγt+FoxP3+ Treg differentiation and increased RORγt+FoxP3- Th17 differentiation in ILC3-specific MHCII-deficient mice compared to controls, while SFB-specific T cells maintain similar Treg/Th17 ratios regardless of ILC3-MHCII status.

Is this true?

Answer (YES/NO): NO